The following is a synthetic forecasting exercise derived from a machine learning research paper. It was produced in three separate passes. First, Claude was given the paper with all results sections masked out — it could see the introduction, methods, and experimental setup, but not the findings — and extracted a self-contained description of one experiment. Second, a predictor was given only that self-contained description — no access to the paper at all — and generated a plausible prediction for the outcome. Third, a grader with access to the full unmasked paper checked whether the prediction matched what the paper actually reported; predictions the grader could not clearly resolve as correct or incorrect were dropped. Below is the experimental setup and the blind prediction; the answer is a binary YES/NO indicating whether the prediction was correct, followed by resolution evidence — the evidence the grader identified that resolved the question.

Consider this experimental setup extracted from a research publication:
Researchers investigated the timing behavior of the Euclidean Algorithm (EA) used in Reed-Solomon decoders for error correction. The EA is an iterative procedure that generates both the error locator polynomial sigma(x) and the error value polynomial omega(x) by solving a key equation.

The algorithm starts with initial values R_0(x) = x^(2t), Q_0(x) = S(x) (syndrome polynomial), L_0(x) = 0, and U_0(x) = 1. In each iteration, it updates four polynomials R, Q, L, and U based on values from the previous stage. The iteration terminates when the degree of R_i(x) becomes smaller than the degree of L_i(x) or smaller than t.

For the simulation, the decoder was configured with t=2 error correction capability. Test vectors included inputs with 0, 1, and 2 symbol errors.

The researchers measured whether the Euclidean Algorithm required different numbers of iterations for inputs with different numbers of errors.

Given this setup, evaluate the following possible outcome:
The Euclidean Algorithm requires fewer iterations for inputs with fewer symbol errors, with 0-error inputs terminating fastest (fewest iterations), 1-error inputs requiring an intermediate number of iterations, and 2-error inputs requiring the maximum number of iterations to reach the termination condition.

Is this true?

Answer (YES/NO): YES